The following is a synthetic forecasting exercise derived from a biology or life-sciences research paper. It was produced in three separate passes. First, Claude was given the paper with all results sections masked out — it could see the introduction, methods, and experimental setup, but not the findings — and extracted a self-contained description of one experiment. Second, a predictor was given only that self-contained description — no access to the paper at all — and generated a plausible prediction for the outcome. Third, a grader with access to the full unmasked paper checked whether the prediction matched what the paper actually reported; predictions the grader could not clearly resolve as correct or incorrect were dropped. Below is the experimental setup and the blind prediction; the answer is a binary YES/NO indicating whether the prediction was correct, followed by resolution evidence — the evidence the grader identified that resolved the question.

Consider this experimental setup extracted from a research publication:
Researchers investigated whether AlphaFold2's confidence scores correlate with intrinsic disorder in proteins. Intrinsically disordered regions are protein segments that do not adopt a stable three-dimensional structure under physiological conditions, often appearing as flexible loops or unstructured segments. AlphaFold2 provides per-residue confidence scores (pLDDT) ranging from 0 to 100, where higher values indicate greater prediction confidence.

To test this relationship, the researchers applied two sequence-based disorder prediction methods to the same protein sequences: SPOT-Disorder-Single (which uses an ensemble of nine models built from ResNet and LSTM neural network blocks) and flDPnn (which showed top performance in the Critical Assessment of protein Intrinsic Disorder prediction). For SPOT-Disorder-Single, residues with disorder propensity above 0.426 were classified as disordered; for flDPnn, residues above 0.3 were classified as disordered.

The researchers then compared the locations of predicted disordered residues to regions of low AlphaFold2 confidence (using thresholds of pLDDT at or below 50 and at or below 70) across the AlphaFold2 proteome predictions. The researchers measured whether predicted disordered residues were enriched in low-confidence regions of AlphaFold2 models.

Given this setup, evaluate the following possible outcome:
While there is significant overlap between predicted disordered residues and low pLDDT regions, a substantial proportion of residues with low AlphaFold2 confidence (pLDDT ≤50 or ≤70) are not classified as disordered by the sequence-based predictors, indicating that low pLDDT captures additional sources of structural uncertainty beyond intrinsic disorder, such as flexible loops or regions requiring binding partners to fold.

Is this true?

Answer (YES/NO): YES